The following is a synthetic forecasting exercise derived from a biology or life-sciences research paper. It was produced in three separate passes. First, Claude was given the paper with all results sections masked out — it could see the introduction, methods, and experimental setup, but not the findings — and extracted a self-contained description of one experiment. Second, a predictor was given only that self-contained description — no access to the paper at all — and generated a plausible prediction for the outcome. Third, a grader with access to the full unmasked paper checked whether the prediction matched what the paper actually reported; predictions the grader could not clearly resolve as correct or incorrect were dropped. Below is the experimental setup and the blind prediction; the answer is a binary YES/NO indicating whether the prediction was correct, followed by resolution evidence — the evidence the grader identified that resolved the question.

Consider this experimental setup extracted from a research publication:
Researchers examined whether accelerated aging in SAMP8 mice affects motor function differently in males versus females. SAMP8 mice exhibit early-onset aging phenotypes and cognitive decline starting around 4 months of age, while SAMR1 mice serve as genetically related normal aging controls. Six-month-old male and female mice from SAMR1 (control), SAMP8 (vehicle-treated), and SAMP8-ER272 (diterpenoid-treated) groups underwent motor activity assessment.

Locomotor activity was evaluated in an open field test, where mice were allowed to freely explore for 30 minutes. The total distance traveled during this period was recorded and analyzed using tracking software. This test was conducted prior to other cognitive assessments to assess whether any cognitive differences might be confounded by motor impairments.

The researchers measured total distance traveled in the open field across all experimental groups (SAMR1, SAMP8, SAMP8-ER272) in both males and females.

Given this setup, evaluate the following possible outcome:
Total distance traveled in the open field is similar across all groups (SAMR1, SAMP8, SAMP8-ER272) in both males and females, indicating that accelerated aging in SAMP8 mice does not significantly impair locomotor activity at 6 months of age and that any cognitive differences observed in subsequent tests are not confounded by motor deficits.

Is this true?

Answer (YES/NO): YES